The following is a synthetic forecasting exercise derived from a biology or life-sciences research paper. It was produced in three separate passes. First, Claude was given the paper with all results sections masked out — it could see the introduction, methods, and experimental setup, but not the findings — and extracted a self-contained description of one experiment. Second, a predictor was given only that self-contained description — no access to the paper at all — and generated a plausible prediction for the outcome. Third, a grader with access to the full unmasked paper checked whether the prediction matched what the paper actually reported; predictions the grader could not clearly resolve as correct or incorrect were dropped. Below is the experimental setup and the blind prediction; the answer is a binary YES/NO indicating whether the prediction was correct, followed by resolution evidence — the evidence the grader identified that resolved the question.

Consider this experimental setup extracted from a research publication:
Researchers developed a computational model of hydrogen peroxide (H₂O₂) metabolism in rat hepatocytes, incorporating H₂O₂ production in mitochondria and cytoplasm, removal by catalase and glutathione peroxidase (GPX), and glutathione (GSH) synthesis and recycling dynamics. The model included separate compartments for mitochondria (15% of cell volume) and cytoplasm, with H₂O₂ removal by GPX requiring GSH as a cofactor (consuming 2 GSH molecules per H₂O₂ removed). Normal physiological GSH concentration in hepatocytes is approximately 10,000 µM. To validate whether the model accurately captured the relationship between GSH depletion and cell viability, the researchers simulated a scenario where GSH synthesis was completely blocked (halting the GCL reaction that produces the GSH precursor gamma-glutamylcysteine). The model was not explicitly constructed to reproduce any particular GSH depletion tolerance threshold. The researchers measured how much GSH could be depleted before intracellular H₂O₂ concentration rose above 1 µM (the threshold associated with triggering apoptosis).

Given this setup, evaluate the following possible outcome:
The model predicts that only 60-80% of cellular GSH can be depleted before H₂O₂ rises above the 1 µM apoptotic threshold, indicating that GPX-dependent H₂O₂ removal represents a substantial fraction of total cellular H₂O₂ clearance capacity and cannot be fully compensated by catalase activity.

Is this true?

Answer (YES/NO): NO